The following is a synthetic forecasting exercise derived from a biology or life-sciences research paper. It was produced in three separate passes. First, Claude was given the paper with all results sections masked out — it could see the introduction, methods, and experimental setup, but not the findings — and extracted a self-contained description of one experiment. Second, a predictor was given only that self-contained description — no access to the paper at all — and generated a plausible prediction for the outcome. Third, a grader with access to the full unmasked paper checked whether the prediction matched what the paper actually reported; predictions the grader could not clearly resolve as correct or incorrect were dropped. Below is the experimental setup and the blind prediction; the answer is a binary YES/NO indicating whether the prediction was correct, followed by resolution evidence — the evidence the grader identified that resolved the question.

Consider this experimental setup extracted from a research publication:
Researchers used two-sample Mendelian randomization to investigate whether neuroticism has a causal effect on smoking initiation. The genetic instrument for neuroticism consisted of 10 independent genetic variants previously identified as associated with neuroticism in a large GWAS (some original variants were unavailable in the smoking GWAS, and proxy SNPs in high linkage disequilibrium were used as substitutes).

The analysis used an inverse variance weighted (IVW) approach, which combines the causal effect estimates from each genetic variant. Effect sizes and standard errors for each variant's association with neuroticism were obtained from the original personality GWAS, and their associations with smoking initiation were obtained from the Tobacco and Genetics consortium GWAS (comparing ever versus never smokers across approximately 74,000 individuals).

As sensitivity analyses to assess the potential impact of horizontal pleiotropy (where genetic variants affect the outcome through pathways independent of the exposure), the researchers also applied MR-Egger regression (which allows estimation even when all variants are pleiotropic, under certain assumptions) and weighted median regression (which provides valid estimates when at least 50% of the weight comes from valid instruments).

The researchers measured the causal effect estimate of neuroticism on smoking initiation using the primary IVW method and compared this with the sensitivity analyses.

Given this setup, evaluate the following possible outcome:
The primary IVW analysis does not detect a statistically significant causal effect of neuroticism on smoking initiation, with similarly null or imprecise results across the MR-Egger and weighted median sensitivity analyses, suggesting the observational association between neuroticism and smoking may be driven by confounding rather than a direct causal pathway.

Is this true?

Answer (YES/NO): YES